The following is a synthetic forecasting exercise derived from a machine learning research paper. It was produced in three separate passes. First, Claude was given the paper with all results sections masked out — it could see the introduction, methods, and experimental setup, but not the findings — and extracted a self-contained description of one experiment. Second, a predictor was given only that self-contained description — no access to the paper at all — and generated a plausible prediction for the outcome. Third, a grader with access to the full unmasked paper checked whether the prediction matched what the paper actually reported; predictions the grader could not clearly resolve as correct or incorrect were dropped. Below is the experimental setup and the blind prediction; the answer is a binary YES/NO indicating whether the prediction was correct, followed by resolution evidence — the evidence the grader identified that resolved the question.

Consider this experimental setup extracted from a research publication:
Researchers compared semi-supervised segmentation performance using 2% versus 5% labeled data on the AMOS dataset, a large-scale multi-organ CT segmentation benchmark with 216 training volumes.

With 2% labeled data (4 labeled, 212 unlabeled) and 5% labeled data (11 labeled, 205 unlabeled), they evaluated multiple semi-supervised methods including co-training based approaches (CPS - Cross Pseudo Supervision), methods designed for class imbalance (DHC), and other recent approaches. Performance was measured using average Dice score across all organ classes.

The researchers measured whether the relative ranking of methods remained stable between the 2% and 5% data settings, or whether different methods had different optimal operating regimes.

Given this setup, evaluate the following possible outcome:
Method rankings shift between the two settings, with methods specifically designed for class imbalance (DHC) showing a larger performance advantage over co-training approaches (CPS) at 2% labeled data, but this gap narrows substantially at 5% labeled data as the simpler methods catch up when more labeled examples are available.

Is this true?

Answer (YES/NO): NO